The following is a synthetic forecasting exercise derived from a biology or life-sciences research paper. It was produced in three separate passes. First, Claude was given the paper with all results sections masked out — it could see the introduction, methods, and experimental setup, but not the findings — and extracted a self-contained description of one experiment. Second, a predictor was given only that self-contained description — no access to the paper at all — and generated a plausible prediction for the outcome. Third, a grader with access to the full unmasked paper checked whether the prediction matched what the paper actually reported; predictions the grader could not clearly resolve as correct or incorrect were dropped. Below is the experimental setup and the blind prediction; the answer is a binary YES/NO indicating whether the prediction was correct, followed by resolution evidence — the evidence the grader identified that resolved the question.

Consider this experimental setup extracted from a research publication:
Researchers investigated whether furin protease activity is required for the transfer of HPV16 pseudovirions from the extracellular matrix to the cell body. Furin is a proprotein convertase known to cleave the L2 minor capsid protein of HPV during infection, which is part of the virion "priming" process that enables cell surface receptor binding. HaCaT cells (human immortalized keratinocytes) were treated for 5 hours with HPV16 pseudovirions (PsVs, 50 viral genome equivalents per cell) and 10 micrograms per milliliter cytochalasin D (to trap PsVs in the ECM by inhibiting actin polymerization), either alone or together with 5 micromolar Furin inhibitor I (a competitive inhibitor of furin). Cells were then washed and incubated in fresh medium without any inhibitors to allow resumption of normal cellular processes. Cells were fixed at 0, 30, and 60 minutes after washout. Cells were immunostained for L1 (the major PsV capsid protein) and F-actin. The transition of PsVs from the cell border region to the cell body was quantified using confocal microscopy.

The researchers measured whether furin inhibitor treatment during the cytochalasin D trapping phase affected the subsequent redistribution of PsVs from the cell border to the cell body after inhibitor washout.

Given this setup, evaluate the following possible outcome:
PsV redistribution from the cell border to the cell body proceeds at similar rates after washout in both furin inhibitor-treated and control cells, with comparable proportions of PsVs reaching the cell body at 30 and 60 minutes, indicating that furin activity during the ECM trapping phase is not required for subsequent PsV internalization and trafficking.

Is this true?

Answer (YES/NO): YES